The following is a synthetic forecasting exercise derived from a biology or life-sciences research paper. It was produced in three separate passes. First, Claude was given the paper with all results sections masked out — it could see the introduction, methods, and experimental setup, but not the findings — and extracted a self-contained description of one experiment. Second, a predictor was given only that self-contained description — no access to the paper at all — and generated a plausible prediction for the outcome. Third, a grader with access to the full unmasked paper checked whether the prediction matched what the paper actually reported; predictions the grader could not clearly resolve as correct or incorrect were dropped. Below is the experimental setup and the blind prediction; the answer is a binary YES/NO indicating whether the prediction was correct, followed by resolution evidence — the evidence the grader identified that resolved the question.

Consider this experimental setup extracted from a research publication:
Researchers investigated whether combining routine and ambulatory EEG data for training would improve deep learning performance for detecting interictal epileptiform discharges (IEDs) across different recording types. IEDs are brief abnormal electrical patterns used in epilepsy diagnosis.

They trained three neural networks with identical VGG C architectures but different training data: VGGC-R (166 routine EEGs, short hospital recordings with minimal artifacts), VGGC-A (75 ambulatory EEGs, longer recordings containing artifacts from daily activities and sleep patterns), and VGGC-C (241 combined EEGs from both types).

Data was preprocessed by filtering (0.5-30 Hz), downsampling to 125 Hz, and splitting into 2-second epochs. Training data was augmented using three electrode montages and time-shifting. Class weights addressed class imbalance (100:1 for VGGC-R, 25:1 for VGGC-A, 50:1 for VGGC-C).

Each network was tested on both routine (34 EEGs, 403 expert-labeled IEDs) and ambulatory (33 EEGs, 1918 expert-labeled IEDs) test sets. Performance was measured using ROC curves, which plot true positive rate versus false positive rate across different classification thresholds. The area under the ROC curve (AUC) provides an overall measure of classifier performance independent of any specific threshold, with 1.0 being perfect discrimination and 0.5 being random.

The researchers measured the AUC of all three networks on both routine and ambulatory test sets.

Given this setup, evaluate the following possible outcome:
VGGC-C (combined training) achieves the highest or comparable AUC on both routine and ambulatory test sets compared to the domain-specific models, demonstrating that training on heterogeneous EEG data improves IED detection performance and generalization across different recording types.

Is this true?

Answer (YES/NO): NO